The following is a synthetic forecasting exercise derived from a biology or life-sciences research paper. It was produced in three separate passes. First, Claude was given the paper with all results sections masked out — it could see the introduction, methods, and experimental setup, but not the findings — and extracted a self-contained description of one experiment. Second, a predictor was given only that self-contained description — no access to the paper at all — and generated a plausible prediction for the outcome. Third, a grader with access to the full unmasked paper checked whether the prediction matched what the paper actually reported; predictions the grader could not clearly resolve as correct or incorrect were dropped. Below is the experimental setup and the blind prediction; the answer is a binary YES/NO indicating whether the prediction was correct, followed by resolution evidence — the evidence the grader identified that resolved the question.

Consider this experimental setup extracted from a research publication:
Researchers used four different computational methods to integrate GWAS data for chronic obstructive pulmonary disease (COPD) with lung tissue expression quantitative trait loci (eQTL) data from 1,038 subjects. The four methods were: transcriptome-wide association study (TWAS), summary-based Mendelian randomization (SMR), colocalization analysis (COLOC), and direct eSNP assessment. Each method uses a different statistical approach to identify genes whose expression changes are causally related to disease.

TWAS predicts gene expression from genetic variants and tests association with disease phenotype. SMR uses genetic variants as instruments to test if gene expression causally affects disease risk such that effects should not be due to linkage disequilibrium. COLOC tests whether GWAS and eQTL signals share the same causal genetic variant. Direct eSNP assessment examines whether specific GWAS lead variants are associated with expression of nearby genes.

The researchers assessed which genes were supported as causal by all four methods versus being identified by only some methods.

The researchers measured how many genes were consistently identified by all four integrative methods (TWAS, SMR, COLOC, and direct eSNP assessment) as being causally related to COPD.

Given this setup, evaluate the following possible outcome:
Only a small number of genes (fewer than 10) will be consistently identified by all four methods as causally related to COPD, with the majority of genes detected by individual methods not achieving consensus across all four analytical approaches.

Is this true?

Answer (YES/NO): YES